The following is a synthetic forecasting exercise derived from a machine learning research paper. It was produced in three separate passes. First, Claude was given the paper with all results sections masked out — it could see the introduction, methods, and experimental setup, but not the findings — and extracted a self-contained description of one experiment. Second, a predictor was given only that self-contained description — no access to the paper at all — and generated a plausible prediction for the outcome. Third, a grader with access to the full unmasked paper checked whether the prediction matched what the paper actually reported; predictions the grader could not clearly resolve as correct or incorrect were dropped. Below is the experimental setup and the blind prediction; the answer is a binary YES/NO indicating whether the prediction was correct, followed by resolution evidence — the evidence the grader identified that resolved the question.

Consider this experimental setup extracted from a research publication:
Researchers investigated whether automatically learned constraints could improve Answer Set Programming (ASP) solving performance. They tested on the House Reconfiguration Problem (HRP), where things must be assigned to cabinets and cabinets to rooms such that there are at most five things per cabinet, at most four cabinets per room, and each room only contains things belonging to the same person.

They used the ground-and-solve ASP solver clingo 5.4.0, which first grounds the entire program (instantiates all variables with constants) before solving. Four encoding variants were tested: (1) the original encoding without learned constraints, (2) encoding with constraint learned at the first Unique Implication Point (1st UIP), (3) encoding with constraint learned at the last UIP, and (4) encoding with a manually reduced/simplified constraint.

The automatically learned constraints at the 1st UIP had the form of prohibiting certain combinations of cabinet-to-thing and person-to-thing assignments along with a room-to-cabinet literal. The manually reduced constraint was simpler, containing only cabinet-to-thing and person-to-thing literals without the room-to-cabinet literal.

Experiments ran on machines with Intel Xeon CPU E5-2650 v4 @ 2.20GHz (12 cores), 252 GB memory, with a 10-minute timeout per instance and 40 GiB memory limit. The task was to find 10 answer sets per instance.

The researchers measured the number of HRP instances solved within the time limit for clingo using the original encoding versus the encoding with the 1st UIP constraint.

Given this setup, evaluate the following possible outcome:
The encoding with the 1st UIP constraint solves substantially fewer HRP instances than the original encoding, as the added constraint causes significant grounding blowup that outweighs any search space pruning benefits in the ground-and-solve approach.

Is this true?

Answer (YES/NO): YES